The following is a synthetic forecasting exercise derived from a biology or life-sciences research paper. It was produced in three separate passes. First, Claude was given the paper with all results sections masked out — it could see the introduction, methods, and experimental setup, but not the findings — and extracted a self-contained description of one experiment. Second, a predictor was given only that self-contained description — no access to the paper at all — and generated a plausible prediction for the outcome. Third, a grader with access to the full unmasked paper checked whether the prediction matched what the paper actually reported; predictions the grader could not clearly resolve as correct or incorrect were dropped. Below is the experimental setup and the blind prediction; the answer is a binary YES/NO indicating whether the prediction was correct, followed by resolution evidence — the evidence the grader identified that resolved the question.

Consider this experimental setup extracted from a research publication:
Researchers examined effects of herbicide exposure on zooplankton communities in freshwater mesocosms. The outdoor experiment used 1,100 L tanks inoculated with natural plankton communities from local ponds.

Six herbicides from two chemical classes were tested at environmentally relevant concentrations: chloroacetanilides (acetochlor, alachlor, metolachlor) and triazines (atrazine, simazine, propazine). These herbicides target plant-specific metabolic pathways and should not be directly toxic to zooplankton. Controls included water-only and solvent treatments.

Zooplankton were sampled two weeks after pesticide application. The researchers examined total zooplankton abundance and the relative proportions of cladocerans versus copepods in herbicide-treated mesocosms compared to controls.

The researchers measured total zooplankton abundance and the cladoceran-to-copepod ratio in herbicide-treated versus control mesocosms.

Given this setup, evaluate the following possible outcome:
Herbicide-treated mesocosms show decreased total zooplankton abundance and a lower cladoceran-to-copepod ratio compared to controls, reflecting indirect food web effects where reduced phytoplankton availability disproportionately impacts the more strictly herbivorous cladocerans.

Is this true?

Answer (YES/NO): NO